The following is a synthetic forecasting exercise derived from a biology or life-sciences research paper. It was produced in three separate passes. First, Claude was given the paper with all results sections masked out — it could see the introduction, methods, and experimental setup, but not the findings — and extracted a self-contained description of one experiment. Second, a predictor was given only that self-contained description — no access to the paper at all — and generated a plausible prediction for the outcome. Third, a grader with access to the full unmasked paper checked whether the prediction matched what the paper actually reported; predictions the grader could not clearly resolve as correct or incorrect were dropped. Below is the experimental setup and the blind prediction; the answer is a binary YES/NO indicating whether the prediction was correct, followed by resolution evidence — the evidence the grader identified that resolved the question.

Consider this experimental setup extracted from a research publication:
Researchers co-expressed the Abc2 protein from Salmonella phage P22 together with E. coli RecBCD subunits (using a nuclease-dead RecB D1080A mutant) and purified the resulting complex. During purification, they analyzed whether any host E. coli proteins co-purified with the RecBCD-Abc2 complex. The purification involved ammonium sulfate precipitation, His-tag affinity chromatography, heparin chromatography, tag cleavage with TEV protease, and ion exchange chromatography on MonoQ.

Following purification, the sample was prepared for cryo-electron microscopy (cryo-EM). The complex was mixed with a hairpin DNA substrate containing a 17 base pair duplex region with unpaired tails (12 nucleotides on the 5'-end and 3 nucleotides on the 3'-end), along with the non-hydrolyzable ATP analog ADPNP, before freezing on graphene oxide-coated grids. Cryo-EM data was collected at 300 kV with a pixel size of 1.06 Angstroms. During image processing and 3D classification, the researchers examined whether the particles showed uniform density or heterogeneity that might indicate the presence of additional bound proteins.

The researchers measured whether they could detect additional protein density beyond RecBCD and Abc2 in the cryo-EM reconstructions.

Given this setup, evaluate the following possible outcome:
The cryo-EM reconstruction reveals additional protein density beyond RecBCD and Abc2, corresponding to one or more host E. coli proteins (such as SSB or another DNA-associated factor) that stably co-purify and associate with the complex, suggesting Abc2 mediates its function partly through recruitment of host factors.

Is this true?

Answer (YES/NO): NO